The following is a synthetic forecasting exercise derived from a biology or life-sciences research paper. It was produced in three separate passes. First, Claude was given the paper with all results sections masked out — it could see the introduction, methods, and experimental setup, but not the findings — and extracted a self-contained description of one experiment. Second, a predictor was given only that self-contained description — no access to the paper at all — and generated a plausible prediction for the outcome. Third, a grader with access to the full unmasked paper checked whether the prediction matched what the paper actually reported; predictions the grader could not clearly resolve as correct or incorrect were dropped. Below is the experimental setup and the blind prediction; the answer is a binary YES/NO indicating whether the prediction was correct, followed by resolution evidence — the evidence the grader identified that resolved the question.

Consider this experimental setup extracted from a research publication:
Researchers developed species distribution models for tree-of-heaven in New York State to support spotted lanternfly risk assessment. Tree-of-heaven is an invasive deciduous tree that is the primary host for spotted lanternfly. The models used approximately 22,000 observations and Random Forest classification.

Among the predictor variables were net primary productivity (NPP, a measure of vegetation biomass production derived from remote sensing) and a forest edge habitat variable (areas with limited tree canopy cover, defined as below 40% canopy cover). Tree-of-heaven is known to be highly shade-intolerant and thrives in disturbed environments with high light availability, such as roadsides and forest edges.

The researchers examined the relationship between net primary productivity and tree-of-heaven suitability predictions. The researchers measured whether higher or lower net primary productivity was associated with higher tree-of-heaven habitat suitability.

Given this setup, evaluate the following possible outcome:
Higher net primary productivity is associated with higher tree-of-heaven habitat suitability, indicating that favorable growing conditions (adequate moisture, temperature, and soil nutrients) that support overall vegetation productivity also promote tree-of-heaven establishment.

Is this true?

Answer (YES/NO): NO